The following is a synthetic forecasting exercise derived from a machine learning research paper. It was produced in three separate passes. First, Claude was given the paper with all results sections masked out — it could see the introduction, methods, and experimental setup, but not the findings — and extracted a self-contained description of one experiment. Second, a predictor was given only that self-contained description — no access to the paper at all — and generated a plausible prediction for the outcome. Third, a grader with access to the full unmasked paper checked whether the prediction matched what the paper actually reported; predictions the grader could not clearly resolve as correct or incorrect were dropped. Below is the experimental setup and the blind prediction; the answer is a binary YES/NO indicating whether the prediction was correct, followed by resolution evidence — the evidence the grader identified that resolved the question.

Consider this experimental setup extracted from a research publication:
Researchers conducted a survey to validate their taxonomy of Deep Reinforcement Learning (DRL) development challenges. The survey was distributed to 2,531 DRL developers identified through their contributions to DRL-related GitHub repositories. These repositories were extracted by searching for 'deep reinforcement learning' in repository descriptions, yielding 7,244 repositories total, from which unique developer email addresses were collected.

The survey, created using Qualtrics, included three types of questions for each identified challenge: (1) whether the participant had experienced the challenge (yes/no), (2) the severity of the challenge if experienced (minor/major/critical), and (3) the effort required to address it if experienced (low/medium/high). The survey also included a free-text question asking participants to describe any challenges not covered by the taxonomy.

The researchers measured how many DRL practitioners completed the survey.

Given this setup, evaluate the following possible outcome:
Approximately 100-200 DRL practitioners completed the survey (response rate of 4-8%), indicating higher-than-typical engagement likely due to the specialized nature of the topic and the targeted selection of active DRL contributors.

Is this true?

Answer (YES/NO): NO